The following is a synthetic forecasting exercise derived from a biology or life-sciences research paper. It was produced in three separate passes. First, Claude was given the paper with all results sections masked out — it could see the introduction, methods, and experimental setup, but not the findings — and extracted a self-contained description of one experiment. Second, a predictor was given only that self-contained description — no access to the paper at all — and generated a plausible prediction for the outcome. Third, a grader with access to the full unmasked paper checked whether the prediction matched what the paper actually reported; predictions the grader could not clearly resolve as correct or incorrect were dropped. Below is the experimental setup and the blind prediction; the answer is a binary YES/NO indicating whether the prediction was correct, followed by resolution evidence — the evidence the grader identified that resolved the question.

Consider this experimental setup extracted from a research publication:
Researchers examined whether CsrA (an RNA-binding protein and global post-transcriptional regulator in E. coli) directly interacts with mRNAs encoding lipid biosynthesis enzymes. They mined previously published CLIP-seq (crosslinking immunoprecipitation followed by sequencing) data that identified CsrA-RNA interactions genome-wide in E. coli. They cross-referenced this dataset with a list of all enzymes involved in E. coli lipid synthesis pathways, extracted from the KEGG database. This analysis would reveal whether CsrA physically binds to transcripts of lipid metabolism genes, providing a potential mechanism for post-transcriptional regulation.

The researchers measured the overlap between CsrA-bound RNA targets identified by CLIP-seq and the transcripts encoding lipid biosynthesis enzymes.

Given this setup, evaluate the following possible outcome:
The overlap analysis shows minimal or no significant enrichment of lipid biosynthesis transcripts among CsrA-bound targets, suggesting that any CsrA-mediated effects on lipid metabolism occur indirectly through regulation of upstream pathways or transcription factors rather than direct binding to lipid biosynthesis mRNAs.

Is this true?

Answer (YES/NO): NO